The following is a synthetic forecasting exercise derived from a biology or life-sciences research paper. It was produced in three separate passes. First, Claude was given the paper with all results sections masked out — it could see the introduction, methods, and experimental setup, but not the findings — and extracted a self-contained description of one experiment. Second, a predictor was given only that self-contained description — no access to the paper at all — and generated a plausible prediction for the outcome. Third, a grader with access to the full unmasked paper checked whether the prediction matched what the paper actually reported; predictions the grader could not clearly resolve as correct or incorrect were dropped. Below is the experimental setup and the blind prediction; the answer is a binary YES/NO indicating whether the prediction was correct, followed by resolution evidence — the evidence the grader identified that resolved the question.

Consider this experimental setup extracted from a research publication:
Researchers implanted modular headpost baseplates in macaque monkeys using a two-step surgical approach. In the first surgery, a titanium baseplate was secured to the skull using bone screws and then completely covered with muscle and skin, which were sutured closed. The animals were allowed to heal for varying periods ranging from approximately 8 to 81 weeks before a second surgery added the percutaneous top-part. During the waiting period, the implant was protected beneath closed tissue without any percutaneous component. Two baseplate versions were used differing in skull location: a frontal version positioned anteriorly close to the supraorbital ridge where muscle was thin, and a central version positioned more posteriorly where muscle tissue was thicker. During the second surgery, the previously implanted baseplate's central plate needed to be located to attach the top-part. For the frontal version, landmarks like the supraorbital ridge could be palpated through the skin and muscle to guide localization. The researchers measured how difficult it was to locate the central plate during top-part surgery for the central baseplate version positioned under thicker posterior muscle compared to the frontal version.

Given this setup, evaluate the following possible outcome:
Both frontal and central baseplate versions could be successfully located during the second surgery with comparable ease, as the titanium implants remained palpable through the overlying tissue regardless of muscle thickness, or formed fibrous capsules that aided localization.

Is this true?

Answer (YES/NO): NO